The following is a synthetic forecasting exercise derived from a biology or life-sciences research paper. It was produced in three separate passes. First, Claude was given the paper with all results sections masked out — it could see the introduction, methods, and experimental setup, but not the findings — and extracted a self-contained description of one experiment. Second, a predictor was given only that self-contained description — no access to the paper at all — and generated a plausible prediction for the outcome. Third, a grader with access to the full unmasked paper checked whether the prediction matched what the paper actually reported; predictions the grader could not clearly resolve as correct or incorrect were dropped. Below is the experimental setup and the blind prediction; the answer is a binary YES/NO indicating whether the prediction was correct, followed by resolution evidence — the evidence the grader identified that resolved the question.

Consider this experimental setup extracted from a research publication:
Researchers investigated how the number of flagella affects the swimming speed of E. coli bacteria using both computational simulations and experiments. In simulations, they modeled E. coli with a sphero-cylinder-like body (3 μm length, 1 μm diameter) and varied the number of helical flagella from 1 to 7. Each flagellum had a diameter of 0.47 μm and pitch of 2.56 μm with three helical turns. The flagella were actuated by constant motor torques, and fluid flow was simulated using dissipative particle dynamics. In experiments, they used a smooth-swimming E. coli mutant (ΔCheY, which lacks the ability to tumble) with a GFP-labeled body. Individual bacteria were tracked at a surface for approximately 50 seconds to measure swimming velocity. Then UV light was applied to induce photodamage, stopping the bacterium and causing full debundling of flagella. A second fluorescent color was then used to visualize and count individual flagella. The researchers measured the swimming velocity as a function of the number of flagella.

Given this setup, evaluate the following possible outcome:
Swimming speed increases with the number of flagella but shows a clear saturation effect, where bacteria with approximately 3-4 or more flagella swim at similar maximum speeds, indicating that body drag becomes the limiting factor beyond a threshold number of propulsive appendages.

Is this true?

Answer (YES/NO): NO